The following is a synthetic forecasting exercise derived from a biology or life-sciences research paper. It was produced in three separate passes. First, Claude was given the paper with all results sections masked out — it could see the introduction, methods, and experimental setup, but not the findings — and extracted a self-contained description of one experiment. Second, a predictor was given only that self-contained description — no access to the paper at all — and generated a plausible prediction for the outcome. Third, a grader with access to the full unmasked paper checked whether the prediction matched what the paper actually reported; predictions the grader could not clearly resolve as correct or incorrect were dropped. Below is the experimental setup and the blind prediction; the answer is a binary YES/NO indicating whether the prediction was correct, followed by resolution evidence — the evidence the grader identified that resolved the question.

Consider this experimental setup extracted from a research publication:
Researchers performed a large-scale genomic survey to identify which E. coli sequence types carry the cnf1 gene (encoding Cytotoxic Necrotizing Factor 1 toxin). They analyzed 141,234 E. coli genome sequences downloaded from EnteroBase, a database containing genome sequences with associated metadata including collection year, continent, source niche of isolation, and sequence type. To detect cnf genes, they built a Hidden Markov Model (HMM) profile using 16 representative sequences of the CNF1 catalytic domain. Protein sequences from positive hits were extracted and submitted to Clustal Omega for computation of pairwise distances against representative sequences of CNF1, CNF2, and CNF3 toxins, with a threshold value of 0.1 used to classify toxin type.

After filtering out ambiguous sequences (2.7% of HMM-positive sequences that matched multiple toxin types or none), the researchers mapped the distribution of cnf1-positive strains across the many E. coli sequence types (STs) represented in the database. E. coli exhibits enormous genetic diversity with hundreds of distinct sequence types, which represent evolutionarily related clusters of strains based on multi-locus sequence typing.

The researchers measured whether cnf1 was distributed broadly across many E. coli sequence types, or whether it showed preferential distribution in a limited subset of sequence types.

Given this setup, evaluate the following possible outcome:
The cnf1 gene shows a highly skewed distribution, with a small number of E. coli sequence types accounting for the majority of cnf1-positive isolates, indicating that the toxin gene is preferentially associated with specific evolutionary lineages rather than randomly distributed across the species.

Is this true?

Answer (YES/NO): YES